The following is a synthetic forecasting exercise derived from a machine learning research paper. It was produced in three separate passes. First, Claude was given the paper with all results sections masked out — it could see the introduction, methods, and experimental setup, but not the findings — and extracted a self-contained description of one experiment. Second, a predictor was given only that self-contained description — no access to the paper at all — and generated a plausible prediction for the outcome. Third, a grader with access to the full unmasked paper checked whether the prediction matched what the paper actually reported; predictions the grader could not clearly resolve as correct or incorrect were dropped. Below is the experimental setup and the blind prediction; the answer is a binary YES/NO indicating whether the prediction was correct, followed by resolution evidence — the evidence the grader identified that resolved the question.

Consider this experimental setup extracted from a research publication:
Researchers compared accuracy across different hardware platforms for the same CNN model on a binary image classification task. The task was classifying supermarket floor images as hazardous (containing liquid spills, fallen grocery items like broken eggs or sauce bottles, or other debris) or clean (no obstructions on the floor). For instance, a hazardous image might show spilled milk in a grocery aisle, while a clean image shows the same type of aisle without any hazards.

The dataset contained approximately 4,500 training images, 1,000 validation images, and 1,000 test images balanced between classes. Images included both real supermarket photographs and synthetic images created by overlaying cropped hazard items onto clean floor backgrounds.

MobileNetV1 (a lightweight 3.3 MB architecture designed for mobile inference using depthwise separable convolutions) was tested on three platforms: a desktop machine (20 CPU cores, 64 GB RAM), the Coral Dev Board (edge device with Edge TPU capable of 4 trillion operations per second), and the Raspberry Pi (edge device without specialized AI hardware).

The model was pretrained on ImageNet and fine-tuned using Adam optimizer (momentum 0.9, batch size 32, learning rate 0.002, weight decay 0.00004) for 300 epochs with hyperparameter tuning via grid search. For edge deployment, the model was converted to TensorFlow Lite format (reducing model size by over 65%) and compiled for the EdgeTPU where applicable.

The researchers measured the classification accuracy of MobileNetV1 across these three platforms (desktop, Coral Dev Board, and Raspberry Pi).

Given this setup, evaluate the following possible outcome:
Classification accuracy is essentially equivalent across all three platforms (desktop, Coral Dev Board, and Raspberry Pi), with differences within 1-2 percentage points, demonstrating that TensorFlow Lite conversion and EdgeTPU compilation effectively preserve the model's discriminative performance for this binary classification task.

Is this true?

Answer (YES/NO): NO